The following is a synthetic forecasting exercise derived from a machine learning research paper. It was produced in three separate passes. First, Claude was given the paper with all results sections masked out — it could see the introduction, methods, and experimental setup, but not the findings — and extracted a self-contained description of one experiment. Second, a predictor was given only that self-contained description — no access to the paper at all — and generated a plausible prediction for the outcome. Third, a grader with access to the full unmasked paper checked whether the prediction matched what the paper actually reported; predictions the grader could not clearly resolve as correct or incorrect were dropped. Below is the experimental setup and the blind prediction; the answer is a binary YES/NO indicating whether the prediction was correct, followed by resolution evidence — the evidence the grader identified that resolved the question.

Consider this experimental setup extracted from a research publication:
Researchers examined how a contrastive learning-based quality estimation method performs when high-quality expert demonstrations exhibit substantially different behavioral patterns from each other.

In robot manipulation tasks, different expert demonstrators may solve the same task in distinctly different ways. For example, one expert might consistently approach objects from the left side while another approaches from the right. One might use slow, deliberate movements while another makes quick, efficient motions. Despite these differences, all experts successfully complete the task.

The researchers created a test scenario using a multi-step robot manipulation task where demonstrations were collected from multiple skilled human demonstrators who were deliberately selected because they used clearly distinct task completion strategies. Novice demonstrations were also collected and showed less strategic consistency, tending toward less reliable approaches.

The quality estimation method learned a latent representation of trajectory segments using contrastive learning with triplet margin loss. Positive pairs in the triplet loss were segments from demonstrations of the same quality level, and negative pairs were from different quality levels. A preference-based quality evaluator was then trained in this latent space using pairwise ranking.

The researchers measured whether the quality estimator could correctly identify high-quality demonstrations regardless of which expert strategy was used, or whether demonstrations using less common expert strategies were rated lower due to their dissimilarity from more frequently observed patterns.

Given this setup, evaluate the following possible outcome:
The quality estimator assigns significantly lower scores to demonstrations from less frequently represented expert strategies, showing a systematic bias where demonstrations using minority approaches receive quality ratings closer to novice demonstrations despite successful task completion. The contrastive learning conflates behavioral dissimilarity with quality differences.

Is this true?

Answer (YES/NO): NO